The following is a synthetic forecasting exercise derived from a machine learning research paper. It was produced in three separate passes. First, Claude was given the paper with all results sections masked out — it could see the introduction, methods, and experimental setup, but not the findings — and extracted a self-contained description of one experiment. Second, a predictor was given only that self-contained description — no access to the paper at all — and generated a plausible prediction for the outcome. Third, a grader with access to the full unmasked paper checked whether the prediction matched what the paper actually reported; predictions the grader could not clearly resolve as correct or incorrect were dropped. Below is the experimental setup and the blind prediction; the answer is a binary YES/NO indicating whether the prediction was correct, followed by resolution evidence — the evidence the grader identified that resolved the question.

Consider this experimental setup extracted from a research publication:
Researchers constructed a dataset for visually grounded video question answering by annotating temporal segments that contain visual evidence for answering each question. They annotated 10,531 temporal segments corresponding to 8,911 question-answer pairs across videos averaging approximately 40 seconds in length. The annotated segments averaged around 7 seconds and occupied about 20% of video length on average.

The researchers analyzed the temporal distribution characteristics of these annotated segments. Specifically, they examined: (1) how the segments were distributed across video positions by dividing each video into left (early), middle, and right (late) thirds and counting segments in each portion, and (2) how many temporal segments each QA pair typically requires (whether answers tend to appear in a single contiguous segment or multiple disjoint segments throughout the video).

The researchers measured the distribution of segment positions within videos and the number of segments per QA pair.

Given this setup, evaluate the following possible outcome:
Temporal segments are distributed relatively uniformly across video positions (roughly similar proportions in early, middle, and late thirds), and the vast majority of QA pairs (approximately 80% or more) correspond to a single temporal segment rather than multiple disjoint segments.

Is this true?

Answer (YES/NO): YES